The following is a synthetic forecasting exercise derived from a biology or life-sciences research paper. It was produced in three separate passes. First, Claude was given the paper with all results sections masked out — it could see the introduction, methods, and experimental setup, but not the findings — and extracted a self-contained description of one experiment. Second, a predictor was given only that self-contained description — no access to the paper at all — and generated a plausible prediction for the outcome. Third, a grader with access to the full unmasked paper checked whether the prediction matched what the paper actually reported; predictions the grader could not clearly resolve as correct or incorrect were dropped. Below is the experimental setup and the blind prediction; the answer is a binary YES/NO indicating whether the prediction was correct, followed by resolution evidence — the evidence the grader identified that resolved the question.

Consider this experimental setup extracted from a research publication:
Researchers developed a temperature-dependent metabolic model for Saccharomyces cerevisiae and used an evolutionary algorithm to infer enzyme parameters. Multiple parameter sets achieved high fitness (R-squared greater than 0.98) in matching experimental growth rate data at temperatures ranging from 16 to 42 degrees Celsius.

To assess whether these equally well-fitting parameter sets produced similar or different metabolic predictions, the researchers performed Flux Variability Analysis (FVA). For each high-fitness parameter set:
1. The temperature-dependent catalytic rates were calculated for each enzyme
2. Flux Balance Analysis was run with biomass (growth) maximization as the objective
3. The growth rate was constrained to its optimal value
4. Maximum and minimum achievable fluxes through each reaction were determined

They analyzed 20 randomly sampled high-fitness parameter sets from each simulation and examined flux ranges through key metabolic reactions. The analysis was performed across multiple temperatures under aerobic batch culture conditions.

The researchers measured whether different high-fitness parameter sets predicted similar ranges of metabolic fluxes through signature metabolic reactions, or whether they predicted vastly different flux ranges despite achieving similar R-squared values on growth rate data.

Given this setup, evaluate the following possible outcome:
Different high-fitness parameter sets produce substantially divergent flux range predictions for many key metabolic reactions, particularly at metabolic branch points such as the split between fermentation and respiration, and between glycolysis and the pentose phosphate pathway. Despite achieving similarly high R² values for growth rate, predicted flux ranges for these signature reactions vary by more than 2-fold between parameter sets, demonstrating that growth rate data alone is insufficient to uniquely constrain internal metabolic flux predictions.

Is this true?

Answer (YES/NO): YES